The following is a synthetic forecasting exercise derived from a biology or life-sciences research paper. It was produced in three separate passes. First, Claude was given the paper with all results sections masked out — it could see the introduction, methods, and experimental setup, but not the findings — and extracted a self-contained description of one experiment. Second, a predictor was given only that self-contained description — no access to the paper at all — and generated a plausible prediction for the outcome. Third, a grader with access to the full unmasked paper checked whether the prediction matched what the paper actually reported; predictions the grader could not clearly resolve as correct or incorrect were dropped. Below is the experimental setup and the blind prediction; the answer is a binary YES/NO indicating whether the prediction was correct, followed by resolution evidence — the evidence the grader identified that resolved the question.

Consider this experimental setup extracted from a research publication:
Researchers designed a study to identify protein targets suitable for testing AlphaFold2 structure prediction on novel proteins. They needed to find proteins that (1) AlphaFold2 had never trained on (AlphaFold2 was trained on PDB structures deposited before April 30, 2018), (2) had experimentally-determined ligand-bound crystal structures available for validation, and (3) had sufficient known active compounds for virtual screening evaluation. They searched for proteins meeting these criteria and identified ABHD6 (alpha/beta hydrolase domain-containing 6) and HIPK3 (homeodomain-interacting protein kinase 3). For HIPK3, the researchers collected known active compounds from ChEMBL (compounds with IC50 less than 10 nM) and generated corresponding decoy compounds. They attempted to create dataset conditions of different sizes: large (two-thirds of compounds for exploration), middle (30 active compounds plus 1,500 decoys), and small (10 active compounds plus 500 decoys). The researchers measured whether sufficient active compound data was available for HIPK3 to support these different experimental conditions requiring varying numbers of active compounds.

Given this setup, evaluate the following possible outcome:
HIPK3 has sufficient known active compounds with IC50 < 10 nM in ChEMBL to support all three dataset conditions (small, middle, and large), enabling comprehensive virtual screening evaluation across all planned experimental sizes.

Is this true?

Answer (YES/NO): NO